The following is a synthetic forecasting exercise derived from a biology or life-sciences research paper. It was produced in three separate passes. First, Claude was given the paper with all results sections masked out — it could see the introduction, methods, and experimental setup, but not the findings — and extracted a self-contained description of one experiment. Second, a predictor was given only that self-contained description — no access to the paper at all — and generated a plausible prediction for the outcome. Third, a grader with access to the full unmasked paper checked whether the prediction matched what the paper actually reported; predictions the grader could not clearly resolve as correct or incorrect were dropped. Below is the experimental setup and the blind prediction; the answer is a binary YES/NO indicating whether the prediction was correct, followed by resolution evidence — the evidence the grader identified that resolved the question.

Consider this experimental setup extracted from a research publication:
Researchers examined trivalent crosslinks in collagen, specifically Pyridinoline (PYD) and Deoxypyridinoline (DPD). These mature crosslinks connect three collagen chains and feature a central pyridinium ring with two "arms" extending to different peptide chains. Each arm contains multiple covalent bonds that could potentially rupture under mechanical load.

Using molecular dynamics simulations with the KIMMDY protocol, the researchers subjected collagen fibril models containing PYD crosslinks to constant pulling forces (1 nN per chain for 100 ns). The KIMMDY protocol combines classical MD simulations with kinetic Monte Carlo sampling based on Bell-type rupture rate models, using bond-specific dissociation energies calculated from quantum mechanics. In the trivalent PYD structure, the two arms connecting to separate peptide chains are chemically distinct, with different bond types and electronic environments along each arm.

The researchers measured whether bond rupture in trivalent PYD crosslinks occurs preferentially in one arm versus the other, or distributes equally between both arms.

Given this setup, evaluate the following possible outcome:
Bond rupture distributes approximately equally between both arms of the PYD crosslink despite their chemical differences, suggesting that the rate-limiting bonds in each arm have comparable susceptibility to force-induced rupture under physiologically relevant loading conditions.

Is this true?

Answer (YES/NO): NO